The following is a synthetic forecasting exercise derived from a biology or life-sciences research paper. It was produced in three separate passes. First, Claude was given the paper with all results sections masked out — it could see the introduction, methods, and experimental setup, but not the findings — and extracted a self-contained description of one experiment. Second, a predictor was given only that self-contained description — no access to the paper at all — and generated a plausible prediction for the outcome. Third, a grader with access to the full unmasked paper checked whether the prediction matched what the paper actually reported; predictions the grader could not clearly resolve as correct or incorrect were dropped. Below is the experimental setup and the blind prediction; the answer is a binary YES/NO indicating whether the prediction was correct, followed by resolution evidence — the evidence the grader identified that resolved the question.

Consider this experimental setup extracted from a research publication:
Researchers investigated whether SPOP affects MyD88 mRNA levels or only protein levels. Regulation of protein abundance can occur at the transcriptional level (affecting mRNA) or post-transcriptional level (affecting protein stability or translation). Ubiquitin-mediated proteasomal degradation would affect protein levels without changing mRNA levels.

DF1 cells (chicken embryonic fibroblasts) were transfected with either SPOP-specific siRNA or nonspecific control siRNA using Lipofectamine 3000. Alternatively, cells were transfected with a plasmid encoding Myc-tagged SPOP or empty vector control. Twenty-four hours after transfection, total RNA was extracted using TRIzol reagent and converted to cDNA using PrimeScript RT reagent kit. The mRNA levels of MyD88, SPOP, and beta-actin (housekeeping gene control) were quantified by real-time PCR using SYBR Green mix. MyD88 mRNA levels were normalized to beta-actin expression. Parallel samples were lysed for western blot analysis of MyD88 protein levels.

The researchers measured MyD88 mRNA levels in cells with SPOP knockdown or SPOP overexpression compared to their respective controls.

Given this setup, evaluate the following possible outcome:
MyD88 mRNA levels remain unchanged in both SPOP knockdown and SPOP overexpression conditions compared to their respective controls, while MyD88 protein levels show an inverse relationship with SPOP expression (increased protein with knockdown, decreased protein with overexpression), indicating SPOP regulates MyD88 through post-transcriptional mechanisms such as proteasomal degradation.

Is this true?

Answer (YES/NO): YES